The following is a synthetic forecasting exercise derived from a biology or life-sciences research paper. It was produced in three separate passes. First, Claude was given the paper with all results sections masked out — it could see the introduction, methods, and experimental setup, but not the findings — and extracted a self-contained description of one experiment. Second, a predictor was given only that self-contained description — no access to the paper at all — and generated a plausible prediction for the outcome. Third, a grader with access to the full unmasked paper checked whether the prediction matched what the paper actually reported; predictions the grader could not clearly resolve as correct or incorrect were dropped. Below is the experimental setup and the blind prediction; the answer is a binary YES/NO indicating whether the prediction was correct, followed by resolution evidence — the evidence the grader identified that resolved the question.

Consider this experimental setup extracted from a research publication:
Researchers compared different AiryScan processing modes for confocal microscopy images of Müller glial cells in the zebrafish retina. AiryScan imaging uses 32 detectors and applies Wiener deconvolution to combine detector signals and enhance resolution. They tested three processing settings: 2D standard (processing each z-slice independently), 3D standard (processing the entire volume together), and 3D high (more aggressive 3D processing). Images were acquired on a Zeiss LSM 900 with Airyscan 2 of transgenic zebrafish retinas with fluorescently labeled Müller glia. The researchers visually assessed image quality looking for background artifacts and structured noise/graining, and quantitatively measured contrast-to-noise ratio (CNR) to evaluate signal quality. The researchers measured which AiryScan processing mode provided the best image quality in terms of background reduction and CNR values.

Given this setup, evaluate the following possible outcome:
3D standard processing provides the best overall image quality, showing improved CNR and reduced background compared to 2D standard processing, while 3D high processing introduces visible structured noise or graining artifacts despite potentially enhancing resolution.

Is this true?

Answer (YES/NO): YES